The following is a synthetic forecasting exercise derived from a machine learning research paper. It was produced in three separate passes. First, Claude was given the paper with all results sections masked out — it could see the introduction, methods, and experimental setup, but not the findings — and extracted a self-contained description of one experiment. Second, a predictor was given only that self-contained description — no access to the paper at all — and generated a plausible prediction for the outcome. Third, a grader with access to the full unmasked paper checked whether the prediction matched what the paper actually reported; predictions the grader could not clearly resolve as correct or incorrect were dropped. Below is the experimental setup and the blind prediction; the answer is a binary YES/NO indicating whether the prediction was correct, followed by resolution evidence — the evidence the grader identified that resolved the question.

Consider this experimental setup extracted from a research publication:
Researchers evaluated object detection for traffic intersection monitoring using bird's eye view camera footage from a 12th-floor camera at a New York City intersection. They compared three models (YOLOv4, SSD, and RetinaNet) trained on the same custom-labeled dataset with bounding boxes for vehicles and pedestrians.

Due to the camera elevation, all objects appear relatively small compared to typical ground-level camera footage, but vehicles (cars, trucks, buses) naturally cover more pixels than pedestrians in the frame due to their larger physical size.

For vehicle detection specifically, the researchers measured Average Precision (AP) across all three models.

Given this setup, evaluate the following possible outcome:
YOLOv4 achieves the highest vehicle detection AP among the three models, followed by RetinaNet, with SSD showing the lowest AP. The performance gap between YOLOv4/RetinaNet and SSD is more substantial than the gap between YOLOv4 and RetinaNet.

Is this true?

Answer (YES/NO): NO